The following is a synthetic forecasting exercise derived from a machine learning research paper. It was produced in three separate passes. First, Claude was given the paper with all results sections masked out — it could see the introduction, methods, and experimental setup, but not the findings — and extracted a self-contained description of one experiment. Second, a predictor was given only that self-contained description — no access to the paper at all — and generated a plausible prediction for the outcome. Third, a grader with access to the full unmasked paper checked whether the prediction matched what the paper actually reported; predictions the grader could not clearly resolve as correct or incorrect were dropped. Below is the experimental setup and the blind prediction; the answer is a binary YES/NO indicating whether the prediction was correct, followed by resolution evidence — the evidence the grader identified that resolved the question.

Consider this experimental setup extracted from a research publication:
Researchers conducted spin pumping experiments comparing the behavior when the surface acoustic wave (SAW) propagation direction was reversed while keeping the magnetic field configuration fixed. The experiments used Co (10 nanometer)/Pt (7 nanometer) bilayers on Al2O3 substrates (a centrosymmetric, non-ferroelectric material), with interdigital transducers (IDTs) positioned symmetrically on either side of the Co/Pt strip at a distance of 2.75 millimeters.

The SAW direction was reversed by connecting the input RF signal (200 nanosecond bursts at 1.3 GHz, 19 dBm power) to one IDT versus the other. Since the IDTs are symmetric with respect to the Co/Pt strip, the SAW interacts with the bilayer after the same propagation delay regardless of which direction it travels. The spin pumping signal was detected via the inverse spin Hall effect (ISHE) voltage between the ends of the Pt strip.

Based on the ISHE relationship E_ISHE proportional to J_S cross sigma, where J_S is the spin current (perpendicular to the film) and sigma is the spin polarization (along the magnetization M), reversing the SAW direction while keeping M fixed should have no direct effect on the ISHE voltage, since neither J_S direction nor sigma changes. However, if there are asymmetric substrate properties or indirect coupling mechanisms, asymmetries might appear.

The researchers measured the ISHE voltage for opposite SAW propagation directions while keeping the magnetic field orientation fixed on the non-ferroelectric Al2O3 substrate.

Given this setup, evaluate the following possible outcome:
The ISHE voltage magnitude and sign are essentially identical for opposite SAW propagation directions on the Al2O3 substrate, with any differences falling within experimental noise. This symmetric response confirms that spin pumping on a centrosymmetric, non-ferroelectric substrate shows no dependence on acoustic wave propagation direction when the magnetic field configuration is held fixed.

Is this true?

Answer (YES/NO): YES